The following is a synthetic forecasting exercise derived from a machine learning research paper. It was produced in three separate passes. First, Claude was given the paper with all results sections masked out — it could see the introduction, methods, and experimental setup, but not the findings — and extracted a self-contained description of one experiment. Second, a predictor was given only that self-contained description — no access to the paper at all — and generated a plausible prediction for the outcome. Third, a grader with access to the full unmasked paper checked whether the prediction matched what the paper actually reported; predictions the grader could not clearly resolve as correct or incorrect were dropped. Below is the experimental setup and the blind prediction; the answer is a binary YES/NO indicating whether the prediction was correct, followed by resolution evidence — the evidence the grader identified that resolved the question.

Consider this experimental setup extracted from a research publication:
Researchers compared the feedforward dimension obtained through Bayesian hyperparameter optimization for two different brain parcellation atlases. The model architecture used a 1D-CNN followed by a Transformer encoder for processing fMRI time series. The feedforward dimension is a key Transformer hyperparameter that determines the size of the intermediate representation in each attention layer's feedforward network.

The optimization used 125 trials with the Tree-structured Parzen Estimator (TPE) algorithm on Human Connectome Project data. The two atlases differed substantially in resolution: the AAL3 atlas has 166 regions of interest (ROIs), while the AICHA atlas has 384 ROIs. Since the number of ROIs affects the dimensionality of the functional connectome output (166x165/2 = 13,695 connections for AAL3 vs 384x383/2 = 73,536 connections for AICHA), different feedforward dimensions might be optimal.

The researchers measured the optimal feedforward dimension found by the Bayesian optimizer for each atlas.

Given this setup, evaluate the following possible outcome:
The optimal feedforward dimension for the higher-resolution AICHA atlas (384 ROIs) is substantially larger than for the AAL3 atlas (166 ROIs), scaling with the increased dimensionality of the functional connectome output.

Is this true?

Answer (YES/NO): NO